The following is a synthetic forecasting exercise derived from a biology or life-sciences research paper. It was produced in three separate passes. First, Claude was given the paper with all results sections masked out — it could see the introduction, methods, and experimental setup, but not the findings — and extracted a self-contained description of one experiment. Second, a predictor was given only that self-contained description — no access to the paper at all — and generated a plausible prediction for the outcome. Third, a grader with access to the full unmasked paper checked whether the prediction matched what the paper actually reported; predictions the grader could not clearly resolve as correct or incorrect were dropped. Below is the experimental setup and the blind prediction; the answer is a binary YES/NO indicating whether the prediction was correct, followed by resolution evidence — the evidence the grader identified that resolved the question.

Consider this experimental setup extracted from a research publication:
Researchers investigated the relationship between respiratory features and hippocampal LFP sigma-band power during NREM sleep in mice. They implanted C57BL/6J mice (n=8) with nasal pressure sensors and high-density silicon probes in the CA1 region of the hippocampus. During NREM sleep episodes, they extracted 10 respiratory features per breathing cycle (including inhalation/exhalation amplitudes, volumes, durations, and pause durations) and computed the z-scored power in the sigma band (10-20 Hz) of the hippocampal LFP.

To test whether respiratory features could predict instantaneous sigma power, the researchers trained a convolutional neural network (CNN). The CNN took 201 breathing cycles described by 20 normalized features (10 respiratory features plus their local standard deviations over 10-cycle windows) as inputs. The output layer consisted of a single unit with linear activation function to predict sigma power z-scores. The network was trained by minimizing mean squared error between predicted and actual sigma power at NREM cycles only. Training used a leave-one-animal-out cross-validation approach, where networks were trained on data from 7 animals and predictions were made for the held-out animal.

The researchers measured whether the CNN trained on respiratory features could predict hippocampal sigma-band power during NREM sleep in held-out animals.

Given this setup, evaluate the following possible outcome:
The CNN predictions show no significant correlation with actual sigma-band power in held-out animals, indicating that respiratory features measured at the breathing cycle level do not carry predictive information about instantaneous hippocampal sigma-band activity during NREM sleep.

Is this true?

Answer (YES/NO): NO